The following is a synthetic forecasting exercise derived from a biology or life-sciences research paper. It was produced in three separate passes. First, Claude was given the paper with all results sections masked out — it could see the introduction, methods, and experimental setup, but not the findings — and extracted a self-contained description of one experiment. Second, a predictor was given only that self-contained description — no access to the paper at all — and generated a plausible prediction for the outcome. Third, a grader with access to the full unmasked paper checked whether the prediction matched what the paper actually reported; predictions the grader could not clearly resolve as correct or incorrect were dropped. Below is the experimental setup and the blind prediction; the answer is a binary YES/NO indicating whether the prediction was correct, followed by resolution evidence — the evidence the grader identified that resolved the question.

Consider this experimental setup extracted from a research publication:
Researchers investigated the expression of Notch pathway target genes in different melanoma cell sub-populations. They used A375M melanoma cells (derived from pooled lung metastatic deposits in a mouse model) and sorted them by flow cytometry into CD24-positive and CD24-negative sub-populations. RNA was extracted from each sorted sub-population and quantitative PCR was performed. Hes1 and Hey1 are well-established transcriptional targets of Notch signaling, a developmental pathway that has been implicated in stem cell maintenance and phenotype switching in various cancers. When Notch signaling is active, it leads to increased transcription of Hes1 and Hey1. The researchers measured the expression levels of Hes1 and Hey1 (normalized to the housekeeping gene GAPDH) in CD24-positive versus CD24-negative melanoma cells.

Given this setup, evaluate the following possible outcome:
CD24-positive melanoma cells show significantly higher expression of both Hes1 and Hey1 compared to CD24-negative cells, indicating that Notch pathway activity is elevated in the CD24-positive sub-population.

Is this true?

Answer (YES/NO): NO